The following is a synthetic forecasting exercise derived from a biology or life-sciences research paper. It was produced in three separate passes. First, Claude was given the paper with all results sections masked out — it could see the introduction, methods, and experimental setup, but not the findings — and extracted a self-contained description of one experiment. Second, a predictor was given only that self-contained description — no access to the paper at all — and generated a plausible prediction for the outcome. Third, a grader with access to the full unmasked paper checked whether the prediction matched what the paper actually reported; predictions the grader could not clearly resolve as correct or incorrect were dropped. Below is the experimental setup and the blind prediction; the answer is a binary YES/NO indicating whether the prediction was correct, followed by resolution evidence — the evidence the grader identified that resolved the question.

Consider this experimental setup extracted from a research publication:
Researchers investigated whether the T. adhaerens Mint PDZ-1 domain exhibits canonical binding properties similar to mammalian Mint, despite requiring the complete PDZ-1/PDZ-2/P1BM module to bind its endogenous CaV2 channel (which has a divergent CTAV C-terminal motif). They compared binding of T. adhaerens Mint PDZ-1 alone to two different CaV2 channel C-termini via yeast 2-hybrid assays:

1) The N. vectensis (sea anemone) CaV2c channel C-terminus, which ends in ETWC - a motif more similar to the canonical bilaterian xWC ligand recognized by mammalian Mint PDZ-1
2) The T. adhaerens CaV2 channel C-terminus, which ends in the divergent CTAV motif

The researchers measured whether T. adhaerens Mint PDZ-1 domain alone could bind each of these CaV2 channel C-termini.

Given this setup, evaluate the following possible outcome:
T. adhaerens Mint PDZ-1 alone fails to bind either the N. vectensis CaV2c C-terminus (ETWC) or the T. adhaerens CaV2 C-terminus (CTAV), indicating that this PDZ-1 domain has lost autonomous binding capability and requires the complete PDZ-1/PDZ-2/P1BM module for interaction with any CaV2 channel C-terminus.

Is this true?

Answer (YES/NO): NO